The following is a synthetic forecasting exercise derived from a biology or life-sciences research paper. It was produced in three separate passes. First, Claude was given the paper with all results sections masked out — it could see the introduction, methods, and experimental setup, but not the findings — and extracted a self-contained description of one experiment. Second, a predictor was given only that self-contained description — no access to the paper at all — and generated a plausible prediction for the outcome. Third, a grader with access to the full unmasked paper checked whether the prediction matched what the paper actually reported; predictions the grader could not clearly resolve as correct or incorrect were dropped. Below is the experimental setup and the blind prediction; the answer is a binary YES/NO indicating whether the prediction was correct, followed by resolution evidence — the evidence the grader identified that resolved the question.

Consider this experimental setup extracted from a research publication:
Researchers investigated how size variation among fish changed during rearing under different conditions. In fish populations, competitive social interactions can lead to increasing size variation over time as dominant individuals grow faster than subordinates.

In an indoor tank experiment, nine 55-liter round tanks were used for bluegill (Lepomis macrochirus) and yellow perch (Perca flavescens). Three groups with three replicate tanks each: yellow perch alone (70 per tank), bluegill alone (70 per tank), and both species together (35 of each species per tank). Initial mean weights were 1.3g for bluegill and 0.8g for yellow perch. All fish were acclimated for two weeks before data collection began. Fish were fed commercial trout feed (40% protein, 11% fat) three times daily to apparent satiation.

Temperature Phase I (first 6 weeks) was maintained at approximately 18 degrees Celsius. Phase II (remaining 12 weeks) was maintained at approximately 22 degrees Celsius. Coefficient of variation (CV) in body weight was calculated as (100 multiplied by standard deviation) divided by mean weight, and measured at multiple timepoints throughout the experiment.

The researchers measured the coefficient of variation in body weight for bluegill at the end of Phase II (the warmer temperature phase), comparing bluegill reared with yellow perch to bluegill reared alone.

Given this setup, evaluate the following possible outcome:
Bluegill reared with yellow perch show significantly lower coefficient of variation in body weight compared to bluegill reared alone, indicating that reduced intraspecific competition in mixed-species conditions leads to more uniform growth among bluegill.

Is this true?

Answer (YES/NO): NO